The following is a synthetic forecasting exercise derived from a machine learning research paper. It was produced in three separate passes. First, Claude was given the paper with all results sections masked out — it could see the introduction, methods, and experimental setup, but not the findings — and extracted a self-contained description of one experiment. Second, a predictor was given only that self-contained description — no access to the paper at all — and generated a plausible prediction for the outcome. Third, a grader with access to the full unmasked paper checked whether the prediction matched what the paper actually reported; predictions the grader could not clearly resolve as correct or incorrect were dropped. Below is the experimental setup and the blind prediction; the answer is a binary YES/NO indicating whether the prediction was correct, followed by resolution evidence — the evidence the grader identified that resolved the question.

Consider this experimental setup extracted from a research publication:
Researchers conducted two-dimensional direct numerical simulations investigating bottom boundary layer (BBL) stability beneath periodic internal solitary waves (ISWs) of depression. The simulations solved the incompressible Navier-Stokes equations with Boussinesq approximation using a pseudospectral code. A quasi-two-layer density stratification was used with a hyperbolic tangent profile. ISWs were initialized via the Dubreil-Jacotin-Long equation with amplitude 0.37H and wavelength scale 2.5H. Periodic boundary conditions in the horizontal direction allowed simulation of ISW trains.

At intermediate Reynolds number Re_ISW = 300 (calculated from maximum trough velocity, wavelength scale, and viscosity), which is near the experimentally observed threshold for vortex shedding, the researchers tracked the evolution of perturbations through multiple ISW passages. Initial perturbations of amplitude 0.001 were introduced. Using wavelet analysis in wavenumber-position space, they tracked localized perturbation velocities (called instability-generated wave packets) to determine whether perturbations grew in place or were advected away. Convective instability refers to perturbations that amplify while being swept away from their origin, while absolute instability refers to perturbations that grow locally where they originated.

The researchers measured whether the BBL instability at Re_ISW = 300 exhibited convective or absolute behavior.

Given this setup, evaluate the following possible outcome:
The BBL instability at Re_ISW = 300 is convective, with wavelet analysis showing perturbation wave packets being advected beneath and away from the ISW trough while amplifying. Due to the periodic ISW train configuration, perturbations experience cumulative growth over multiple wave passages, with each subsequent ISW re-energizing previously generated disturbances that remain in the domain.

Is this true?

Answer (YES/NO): YES